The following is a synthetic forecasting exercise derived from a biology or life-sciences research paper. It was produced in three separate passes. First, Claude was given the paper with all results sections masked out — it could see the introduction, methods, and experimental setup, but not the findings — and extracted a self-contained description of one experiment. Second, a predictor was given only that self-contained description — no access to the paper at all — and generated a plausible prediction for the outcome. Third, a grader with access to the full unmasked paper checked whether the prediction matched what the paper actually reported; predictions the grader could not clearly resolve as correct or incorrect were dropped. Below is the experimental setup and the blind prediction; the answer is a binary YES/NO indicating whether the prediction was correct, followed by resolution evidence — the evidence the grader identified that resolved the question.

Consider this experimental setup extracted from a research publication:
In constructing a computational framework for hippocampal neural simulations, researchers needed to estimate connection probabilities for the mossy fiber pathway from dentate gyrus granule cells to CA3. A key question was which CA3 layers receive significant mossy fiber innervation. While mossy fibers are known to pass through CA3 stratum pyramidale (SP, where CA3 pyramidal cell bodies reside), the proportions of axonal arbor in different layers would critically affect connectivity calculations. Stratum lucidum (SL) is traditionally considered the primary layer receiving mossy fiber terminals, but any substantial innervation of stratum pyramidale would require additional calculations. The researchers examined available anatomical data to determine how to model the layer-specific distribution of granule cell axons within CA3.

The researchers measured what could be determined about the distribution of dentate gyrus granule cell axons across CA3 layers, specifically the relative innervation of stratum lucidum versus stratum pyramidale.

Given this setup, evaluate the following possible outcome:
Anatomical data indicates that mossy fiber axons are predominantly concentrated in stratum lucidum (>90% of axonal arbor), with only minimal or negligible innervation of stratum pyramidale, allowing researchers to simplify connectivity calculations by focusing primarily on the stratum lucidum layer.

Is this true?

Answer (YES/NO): NO